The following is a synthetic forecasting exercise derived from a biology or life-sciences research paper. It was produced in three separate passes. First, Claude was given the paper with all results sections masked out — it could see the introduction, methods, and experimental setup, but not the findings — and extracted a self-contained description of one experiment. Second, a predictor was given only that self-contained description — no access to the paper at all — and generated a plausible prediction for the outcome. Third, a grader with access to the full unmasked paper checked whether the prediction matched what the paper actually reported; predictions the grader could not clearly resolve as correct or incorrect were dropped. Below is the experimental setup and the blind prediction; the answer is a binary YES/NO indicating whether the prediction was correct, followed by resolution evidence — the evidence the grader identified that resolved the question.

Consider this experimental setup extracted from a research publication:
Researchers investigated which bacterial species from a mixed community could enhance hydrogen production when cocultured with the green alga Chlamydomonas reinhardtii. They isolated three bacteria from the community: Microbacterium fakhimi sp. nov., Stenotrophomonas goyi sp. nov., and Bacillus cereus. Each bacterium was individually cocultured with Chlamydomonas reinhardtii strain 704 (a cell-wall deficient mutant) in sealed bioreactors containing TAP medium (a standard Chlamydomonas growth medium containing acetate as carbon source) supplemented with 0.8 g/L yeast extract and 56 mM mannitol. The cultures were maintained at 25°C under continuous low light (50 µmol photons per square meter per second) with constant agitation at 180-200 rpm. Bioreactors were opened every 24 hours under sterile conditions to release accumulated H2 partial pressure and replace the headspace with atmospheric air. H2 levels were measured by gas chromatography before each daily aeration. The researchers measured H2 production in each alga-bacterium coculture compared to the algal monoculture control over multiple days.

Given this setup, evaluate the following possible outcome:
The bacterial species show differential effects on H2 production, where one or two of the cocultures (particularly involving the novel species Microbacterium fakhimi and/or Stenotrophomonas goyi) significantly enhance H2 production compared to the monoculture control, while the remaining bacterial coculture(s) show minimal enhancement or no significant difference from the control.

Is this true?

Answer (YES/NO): YES